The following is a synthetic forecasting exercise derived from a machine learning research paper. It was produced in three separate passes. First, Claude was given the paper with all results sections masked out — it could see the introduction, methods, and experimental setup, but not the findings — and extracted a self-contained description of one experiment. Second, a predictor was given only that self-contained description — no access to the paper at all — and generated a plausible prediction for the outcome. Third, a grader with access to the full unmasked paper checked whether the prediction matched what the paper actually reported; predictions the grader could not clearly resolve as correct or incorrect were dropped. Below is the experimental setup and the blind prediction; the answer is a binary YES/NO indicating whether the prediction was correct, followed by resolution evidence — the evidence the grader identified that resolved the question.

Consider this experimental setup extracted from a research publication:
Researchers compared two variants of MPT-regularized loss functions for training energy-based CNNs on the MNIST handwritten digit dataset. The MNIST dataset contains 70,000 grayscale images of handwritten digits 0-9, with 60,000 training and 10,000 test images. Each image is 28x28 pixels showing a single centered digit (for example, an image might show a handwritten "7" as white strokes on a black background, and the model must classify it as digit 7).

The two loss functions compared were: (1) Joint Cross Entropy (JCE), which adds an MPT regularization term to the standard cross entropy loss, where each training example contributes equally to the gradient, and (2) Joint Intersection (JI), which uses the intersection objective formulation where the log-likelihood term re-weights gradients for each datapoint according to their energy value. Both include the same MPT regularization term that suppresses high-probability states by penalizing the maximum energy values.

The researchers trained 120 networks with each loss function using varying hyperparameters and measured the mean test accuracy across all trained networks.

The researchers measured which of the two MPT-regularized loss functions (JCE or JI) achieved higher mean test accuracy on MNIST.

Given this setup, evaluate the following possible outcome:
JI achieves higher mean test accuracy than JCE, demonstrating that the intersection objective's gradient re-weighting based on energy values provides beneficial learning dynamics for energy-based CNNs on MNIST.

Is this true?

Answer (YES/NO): NO